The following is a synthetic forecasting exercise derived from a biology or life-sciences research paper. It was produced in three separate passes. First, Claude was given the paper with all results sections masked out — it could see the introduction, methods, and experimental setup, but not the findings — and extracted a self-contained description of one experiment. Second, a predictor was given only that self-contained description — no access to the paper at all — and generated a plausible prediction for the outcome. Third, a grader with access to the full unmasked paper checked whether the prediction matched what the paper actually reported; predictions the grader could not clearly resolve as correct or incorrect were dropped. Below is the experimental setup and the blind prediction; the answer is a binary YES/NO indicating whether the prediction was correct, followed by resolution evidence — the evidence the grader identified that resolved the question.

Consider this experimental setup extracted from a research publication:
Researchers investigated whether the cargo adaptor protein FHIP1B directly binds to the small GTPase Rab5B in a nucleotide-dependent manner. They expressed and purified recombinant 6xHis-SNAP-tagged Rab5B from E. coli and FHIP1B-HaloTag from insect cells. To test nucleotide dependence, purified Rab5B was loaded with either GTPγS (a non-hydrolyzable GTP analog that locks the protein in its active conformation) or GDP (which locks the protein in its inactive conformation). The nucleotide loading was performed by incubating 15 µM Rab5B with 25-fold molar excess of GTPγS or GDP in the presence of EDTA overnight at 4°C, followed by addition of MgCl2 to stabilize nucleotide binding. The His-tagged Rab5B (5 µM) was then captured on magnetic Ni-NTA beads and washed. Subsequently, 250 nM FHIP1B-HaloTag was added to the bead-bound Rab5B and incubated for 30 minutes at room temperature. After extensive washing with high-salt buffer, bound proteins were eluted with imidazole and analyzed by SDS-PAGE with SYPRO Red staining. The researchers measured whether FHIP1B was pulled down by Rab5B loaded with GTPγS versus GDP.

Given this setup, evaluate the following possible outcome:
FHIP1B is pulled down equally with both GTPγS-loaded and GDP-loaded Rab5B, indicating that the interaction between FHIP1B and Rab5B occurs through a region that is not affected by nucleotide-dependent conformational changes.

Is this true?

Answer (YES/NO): NO